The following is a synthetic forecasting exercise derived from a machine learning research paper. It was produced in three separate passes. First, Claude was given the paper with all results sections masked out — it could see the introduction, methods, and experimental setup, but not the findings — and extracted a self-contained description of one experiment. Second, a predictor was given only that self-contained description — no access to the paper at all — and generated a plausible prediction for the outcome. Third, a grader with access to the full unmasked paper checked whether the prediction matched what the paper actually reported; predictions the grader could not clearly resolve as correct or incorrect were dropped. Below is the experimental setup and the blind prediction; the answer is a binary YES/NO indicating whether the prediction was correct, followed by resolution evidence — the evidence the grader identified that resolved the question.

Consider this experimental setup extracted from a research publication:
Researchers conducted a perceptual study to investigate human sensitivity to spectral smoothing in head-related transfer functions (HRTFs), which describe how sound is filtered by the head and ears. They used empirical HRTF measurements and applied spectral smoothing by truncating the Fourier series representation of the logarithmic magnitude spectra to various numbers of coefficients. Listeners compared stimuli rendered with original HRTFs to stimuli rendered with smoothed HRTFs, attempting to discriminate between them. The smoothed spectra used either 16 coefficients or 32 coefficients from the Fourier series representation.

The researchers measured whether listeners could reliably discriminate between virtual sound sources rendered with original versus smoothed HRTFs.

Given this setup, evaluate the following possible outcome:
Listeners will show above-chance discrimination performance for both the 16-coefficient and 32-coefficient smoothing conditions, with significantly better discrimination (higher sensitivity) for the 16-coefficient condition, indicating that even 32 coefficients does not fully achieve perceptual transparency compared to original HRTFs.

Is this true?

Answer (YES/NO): NO